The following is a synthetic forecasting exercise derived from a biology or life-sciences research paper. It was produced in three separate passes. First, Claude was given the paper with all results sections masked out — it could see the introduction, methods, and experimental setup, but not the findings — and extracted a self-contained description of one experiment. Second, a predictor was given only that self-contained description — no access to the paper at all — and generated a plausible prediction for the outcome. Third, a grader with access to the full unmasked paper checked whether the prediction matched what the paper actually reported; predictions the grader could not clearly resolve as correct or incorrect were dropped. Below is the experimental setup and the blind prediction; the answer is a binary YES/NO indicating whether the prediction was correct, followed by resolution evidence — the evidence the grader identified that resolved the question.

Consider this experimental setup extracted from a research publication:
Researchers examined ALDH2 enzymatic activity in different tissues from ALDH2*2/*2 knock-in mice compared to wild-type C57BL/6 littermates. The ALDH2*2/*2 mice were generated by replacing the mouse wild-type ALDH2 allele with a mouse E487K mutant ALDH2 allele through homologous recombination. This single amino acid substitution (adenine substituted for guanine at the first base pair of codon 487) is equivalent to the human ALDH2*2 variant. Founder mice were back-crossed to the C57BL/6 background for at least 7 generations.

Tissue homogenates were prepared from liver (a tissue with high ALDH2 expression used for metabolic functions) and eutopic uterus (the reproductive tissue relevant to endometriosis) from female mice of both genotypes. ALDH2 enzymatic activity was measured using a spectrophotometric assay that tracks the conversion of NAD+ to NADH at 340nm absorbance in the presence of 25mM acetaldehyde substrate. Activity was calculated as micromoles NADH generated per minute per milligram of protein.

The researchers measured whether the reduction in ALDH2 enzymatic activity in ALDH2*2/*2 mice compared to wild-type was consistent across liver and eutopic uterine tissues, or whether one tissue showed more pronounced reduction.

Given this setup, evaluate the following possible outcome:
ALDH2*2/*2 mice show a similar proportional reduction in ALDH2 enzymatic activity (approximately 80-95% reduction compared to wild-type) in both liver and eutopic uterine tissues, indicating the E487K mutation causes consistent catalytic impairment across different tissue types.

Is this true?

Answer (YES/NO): NO